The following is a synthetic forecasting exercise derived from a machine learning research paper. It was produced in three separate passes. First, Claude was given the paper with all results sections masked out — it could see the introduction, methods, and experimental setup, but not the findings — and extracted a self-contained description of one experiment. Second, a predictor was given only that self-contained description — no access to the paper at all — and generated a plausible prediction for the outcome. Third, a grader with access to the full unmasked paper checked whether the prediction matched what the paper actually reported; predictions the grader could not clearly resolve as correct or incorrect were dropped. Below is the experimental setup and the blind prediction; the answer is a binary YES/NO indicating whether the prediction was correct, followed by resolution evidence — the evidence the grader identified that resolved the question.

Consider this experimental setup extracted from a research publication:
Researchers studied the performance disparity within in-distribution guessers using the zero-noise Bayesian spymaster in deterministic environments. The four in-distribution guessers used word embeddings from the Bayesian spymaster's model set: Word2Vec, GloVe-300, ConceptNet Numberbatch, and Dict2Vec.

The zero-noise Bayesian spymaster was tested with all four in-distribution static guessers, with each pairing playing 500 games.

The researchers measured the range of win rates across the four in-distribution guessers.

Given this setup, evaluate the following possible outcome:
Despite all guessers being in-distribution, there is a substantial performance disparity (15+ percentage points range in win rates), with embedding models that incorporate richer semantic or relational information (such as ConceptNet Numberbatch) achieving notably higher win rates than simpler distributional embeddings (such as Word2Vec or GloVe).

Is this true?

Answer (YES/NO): NO